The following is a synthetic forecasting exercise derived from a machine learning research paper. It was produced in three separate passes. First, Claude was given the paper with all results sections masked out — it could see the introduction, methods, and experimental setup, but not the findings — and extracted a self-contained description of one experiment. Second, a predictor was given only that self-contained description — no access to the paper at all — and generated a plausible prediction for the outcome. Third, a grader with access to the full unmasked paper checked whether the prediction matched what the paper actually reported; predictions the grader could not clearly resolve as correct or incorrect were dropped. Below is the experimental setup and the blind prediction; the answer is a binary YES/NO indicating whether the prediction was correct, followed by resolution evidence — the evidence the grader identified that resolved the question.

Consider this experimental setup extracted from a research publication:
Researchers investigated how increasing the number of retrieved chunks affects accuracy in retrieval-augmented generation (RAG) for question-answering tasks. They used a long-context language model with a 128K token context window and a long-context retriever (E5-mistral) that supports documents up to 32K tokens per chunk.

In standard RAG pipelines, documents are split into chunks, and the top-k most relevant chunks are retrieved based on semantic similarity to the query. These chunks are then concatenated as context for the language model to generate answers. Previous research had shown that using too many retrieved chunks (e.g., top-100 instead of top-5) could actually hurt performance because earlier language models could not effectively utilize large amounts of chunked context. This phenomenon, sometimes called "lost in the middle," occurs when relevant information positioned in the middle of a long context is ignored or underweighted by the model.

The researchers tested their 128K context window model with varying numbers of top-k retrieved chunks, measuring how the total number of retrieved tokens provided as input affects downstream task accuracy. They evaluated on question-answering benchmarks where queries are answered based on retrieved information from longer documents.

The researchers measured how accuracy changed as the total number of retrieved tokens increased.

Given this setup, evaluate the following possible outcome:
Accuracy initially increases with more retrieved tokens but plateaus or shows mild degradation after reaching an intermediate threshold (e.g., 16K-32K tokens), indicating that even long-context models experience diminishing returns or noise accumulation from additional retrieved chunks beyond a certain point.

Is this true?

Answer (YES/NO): NO